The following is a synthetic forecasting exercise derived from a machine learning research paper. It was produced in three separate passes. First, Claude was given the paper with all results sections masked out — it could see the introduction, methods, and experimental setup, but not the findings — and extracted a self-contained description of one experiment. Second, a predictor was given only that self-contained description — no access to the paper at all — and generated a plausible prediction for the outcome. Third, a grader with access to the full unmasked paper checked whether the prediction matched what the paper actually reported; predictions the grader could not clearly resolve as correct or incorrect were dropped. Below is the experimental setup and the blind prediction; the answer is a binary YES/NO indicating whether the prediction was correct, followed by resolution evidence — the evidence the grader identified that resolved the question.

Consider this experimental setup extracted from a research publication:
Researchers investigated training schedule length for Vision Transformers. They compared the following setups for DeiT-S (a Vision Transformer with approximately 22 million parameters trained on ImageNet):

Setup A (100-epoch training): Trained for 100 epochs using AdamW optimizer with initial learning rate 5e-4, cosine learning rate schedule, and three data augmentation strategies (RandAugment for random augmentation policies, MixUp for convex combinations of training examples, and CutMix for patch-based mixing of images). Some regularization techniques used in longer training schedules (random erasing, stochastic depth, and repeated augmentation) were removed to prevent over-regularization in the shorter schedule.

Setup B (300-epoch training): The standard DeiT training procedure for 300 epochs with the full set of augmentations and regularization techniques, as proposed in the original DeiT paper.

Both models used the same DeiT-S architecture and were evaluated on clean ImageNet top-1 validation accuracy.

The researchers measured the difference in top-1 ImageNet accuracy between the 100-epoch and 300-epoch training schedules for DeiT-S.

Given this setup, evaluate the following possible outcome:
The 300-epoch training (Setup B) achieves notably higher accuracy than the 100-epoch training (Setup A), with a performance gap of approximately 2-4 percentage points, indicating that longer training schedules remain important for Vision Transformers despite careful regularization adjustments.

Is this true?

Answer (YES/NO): YES